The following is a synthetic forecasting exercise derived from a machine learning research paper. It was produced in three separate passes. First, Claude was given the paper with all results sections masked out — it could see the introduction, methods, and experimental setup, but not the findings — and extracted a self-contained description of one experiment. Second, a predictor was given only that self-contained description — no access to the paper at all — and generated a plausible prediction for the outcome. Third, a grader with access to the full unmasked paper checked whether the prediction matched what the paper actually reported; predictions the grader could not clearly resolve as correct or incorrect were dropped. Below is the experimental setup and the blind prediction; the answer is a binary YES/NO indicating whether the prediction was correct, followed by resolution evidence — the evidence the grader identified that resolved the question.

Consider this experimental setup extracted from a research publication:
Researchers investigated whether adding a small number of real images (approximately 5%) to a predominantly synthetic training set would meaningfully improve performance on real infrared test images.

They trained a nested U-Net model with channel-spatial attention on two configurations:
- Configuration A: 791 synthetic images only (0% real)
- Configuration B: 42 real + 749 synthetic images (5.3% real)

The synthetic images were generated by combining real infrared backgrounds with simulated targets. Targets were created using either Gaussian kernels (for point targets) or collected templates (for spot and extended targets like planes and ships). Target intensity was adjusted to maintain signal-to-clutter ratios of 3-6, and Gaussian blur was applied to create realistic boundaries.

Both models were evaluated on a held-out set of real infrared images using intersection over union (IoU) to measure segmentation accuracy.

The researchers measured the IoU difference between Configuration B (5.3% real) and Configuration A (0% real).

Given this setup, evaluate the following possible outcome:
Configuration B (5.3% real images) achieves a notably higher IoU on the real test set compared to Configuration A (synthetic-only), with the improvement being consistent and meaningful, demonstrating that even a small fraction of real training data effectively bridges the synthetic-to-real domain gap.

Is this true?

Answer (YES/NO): YES